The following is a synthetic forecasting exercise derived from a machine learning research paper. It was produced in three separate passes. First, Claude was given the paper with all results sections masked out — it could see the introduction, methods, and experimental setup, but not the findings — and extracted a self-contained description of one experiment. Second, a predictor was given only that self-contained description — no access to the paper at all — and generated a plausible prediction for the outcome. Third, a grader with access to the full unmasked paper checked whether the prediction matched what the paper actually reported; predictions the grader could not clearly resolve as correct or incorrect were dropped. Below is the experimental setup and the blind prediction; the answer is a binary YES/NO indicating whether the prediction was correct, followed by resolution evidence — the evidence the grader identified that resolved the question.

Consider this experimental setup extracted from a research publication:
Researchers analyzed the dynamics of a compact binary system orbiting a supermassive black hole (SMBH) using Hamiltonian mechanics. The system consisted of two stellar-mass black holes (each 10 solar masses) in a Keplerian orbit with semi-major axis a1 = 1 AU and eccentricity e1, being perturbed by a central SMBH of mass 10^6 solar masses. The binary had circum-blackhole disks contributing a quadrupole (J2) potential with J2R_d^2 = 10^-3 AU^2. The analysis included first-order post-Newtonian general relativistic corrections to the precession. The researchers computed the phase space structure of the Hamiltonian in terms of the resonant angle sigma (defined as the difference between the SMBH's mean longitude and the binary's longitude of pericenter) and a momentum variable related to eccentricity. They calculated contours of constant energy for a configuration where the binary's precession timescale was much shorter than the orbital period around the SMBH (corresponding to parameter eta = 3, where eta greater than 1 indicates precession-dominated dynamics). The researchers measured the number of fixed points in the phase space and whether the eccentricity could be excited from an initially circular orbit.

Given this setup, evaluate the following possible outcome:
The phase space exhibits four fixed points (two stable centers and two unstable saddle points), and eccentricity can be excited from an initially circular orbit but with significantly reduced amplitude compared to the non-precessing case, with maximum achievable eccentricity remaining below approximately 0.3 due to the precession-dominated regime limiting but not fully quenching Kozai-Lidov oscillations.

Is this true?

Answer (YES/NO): NO